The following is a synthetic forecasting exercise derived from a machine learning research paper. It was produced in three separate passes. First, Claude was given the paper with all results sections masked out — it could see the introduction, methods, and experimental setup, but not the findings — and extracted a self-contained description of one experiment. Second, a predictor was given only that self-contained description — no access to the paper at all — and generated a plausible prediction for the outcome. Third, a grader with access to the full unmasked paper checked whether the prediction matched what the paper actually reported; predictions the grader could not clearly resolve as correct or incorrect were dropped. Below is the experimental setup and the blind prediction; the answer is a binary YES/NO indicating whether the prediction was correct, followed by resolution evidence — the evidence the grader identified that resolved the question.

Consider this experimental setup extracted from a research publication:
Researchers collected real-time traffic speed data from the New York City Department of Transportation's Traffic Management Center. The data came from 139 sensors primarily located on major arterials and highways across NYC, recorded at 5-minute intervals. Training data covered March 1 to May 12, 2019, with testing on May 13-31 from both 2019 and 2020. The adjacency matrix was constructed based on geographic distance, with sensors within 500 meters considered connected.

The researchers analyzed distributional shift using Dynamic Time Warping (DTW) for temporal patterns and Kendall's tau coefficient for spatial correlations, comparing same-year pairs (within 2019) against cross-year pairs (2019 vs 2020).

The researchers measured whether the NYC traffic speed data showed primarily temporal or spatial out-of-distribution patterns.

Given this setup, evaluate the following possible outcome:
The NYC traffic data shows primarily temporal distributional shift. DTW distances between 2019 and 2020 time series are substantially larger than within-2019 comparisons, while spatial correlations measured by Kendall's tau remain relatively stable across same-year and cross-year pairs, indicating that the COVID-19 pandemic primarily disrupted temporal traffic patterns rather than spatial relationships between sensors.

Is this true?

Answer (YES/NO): NO